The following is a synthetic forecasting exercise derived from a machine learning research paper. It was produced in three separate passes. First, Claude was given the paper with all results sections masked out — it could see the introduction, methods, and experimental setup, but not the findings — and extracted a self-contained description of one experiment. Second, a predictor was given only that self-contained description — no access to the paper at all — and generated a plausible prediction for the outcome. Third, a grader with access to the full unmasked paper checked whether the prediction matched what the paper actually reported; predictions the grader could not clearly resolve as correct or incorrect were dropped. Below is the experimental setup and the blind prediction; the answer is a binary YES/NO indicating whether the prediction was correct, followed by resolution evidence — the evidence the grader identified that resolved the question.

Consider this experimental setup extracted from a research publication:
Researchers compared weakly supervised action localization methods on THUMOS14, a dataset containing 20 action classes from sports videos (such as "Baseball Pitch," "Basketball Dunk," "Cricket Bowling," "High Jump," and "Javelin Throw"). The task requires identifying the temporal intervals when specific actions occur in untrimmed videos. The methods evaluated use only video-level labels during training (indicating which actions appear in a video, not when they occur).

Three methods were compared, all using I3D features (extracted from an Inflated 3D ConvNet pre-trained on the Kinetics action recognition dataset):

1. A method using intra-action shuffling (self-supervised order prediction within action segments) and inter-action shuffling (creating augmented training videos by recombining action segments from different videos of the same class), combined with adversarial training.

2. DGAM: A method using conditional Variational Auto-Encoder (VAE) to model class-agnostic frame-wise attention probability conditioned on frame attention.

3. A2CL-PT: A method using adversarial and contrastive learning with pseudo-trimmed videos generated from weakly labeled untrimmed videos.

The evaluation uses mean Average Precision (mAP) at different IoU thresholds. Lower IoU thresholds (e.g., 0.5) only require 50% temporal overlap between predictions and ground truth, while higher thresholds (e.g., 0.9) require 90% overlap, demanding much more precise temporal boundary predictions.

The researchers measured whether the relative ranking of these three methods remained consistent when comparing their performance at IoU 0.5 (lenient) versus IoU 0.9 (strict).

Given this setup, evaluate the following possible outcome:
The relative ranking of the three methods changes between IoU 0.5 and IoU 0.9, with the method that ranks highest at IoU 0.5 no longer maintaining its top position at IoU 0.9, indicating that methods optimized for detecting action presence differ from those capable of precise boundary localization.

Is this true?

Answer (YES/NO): YES